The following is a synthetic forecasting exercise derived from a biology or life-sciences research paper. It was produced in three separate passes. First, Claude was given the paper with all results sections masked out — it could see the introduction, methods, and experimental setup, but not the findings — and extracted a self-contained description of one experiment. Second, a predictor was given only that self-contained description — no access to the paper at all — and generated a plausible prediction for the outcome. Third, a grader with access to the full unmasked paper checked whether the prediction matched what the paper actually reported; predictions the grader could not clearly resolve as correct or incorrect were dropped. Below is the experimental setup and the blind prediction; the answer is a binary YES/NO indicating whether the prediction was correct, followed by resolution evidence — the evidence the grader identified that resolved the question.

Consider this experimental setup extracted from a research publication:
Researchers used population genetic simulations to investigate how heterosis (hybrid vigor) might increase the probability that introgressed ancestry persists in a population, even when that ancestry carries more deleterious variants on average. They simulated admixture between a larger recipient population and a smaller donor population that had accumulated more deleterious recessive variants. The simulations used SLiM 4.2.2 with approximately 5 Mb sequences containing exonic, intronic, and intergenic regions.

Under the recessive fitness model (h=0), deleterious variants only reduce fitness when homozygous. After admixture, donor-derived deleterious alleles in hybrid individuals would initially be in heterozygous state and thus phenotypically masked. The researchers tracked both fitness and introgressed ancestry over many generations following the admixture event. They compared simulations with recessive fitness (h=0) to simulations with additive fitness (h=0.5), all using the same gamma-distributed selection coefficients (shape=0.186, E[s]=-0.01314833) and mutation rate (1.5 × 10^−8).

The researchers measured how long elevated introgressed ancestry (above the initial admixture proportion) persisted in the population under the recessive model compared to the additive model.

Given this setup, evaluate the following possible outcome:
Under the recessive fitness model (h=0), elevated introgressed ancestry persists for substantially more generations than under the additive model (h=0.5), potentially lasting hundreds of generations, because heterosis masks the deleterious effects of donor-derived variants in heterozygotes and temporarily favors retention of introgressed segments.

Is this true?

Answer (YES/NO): YES